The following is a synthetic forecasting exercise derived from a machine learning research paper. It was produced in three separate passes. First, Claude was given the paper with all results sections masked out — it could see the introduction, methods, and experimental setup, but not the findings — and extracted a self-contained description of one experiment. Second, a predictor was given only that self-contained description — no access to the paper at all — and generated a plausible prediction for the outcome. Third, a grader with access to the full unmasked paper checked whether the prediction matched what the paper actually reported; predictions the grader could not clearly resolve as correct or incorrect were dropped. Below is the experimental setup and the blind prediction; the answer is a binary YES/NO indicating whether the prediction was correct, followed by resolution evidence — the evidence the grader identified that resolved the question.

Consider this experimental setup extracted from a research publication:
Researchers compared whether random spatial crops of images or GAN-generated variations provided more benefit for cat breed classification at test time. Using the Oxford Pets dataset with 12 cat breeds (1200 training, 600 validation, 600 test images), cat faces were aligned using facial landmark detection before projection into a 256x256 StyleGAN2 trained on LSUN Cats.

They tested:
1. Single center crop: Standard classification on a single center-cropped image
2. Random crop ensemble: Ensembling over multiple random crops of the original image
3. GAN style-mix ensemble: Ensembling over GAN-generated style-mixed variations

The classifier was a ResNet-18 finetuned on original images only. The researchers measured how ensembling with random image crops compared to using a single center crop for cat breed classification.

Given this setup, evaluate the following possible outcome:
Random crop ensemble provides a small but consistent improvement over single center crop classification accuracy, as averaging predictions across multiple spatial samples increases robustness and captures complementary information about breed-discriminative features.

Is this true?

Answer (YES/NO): NO